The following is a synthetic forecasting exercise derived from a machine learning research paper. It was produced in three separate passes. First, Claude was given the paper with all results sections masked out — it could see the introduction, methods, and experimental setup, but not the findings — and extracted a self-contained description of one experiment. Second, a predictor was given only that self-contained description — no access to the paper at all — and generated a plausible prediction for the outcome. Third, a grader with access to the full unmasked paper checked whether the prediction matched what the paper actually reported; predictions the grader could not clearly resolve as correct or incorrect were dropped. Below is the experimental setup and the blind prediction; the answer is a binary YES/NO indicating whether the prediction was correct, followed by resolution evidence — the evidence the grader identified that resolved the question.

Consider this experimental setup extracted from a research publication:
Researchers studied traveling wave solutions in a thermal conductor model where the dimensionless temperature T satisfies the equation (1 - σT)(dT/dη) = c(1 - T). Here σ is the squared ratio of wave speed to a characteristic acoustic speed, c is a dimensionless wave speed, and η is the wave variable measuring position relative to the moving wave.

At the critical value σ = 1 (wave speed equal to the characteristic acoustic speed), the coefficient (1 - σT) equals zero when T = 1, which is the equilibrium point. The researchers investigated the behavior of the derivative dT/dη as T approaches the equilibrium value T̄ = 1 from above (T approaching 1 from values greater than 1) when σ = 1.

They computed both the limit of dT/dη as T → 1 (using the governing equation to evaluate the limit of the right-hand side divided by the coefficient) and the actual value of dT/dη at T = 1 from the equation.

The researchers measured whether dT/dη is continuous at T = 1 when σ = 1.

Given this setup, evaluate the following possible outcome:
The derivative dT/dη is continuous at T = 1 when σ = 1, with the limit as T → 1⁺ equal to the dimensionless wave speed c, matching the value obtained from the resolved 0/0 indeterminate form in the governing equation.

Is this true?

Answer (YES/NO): NO